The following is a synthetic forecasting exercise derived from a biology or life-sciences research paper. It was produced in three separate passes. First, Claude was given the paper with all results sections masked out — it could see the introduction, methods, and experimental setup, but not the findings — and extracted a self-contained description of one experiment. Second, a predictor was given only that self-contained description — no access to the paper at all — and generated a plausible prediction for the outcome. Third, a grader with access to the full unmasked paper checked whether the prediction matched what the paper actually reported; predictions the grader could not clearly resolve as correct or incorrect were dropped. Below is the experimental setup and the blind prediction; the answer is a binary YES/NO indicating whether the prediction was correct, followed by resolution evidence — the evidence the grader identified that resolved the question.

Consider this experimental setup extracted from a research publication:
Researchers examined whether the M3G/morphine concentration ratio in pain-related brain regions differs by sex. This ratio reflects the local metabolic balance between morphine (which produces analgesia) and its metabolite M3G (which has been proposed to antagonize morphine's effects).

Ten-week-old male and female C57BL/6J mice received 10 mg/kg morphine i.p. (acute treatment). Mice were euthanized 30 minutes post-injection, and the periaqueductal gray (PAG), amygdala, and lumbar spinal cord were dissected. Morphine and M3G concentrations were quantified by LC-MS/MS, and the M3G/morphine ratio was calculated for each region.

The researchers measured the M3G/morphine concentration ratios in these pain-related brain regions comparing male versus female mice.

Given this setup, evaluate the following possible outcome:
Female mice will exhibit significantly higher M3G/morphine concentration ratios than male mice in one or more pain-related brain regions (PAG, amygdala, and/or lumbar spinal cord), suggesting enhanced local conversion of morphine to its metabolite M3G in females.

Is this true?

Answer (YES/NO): YES